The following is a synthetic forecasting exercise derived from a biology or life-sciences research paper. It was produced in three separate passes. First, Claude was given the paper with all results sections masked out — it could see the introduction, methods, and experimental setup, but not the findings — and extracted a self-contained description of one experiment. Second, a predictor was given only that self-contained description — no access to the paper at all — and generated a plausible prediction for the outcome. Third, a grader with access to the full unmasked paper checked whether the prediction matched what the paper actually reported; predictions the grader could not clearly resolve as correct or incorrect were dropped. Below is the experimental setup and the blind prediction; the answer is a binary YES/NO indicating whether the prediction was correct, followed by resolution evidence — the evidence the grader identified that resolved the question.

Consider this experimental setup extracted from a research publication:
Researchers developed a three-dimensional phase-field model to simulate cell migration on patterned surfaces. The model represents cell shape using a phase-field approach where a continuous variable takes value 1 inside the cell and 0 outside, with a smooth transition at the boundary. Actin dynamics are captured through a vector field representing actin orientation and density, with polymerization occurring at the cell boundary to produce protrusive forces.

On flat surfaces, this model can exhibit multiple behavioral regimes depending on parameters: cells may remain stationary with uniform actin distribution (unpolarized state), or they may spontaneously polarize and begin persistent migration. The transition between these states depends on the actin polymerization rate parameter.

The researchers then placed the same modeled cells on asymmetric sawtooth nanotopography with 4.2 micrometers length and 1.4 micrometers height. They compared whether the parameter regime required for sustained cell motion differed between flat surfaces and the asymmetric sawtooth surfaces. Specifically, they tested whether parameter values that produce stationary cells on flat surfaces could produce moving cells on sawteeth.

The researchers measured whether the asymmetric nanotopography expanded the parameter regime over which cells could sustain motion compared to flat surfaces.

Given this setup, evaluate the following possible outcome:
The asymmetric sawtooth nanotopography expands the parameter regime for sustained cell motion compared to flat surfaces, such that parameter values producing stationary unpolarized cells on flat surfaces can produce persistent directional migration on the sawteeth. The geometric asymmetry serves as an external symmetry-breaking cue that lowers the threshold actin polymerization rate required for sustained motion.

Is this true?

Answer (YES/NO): YES